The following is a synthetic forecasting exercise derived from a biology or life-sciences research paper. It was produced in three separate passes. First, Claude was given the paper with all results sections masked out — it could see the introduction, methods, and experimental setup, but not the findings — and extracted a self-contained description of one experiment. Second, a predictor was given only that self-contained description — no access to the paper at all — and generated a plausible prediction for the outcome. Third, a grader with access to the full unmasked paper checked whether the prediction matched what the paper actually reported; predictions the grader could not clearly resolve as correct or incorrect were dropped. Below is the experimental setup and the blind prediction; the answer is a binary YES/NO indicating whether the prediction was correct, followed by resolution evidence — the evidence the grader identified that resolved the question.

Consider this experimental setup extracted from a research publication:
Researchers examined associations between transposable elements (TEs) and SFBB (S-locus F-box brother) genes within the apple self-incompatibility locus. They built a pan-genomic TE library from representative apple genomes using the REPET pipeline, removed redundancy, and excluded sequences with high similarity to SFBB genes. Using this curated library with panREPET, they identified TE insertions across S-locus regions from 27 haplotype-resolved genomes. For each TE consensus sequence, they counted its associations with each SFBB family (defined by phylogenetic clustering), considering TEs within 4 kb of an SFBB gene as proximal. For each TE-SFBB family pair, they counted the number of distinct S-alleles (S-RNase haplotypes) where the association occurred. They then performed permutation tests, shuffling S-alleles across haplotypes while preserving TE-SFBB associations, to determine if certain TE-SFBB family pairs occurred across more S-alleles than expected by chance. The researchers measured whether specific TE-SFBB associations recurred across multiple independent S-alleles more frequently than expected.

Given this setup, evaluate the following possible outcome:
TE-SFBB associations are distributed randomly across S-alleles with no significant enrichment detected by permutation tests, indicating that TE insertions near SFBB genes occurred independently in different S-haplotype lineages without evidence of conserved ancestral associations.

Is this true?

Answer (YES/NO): NO